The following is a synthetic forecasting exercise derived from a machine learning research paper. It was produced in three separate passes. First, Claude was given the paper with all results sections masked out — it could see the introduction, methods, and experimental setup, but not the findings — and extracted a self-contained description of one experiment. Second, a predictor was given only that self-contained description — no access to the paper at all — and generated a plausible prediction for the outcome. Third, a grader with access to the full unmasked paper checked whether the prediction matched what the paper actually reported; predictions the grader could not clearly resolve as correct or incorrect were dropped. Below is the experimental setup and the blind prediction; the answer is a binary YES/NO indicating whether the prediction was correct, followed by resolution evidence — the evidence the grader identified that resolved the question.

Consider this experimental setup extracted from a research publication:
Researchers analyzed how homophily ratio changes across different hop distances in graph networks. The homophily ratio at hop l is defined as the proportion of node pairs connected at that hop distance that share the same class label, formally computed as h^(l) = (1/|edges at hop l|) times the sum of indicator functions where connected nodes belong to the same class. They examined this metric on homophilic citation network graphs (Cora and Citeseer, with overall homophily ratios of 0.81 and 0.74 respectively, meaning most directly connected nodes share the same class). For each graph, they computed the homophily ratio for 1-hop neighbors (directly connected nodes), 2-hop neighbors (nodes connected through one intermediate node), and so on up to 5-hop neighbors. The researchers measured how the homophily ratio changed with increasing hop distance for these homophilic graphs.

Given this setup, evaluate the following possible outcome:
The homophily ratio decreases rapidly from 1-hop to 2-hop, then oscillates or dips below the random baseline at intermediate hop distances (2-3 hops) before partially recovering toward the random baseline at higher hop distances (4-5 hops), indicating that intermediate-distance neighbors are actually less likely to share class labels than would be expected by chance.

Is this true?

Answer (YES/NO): NO